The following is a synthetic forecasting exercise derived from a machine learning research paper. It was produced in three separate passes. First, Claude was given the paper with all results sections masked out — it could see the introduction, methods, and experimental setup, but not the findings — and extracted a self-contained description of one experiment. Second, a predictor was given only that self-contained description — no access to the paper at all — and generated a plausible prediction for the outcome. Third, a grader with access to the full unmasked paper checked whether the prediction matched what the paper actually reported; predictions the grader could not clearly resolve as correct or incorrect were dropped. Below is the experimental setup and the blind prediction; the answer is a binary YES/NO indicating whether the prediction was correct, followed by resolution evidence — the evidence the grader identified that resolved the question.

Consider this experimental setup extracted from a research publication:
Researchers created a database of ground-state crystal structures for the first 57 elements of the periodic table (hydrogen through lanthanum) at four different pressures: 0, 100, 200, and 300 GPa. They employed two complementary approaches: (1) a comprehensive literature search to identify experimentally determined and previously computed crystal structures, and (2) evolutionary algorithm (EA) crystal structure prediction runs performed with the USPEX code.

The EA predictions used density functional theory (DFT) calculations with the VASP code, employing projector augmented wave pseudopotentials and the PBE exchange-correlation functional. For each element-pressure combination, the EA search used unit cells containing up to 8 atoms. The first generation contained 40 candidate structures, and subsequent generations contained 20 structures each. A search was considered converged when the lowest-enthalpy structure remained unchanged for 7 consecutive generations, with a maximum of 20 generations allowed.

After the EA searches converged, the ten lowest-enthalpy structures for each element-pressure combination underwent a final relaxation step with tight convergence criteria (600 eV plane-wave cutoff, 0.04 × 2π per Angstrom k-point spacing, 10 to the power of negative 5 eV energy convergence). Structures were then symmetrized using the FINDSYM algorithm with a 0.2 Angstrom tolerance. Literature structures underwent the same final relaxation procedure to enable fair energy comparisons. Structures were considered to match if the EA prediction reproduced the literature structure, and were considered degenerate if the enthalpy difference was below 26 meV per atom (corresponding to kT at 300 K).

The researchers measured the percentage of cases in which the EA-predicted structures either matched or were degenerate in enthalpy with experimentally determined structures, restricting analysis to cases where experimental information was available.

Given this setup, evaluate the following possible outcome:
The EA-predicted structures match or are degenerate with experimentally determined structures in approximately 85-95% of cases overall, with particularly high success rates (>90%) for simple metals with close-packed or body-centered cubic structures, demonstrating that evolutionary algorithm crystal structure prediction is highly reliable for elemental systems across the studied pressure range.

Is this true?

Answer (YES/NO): NO